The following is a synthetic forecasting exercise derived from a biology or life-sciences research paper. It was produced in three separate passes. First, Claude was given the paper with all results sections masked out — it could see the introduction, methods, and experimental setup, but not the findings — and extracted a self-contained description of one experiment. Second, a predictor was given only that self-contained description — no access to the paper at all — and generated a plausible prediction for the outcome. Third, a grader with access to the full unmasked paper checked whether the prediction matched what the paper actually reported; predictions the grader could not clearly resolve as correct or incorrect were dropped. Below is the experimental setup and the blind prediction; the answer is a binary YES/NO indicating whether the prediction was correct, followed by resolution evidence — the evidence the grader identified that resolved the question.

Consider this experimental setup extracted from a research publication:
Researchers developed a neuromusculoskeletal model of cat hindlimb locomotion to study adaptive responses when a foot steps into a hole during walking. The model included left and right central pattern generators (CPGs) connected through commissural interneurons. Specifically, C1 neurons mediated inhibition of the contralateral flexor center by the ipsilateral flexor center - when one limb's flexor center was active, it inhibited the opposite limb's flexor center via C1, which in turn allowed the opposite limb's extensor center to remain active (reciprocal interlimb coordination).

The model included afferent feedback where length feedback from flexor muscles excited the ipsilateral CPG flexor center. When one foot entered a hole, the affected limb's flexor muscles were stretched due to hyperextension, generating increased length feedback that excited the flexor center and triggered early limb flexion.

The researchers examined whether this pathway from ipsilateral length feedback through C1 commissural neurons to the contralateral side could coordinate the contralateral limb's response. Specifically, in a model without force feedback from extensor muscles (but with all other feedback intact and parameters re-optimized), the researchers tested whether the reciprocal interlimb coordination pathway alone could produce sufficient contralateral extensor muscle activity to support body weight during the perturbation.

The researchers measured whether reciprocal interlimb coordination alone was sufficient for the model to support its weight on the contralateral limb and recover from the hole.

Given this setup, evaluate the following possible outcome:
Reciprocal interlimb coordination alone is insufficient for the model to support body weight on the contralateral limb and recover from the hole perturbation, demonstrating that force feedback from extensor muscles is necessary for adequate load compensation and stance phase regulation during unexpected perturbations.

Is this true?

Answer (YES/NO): YES